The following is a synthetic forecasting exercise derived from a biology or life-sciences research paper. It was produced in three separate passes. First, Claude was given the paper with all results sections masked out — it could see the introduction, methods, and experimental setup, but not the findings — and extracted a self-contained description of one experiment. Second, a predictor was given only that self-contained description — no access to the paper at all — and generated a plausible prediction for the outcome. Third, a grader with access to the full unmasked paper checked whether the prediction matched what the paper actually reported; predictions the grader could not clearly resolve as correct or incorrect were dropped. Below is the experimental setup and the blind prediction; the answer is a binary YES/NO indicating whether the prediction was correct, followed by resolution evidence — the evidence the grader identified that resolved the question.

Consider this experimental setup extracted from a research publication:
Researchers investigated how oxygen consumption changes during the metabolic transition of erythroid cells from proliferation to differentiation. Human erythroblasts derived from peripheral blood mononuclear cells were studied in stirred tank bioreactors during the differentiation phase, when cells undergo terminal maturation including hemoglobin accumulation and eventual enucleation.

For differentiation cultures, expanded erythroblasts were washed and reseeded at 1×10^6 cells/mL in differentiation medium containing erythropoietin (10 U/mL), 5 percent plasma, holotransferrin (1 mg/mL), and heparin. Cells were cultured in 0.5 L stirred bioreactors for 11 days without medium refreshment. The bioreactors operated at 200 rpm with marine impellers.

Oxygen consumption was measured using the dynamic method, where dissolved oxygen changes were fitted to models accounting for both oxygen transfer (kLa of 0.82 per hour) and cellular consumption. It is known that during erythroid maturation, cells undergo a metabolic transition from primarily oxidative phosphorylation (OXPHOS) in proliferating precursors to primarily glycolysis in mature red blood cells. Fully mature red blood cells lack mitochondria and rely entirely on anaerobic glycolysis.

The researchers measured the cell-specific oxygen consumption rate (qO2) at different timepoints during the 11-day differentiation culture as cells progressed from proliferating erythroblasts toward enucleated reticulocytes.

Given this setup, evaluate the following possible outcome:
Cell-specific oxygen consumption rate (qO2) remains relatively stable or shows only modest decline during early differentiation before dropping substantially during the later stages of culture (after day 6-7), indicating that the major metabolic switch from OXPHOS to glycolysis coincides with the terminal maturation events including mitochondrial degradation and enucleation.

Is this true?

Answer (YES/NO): NO